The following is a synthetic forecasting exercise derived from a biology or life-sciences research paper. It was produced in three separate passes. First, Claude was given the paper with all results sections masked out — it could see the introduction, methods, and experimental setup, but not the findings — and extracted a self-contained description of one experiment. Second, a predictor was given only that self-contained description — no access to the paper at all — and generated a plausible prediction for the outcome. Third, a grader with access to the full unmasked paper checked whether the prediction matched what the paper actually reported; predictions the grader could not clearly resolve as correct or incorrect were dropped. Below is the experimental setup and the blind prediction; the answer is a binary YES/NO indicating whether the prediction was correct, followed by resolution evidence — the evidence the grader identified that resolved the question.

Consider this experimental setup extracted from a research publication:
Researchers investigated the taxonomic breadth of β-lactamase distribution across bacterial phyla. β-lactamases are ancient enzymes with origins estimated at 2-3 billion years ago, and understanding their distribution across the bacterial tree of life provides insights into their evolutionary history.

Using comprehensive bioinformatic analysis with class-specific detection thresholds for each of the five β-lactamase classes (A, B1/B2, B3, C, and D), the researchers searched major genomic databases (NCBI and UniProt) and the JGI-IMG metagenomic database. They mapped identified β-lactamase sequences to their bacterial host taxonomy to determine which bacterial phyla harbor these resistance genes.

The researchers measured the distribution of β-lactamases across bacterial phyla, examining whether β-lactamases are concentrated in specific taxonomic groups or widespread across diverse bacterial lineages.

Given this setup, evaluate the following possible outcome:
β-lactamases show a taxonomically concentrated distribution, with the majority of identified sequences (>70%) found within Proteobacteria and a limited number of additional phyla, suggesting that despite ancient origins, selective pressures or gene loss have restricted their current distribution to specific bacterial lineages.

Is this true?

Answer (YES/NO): NO